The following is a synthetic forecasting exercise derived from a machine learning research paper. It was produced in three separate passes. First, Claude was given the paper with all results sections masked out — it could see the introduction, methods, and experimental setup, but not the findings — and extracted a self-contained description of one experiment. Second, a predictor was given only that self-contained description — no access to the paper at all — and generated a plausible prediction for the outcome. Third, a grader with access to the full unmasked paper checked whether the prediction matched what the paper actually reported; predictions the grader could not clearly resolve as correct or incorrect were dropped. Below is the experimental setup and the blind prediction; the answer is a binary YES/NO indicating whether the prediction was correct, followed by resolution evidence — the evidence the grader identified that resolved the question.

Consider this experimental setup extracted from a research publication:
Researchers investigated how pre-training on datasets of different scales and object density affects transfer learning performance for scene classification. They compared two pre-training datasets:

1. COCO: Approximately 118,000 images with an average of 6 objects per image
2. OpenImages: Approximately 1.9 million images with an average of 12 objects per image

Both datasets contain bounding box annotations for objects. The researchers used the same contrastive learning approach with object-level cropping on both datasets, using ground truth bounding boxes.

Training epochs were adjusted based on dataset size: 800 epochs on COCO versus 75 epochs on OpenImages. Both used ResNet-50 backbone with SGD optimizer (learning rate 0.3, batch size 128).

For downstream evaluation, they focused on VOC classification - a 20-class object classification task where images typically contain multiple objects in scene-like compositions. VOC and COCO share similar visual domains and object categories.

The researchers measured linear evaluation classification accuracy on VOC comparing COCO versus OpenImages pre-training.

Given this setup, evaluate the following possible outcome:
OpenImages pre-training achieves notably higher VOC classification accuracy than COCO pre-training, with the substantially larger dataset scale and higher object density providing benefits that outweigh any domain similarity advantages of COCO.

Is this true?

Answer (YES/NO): NO